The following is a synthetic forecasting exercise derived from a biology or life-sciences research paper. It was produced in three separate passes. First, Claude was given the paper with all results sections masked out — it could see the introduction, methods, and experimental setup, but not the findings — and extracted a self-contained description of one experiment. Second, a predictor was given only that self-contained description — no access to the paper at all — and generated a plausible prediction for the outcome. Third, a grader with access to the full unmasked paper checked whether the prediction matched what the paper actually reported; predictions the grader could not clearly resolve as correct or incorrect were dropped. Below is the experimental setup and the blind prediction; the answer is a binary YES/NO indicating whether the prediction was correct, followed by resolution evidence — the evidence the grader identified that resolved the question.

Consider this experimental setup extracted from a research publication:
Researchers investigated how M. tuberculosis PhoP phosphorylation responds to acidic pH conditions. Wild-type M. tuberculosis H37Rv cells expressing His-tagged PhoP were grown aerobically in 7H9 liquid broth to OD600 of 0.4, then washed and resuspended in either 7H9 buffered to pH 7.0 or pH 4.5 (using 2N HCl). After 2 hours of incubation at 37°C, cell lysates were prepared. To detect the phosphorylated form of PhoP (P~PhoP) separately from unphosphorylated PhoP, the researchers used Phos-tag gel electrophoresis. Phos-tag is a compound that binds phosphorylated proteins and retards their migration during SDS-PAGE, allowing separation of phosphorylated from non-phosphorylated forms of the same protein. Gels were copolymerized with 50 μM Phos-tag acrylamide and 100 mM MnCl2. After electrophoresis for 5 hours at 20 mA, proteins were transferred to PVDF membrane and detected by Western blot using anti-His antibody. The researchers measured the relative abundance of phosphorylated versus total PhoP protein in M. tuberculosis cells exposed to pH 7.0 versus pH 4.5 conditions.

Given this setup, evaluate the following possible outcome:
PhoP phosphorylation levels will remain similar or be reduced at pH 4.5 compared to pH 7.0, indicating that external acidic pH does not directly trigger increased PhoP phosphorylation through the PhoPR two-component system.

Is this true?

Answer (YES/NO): NO